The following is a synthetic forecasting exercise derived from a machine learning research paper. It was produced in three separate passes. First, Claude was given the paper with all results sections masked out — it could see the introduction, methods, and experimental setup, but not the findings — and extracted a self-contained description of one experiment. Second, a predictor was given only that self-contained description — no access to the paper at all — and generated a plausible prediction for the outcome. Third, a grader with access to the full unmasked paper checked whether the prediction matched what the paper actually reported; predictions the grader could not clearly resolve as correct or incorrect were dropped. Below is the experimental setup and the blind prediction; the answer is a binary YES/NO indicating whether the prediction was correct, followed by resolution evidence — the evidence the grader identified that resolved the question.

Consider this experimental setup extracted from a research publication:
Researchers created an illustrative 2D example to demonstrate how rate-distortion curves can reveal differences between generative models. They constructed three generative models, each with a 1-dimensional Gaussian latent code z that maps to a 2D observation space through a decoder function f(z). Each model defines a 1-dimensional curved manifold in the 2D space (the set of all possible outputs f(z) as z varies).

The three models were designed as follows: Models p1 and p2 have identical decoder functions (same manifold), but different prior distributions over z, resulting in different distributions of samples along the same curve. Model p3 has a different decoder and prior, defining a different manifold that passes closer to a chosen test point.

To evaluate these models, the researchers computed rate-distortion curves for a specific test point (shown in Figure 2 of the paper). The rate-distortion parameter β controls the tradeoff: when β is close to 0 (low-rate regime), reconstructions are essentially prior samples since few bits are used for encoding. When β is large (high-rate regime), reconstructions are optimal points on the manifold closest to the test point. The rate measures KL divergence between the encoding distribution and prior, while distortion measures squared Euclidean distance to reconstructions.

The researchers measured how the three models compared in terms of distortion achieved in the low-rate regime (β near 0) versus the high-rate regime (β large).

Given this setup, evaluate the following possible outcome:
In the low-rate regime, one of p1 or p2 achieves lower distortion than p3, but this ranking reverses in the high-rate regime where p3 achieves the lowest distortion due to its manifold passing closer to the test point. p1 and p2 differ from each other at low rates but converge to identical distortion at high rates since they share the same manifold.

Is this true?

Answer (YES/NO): YES